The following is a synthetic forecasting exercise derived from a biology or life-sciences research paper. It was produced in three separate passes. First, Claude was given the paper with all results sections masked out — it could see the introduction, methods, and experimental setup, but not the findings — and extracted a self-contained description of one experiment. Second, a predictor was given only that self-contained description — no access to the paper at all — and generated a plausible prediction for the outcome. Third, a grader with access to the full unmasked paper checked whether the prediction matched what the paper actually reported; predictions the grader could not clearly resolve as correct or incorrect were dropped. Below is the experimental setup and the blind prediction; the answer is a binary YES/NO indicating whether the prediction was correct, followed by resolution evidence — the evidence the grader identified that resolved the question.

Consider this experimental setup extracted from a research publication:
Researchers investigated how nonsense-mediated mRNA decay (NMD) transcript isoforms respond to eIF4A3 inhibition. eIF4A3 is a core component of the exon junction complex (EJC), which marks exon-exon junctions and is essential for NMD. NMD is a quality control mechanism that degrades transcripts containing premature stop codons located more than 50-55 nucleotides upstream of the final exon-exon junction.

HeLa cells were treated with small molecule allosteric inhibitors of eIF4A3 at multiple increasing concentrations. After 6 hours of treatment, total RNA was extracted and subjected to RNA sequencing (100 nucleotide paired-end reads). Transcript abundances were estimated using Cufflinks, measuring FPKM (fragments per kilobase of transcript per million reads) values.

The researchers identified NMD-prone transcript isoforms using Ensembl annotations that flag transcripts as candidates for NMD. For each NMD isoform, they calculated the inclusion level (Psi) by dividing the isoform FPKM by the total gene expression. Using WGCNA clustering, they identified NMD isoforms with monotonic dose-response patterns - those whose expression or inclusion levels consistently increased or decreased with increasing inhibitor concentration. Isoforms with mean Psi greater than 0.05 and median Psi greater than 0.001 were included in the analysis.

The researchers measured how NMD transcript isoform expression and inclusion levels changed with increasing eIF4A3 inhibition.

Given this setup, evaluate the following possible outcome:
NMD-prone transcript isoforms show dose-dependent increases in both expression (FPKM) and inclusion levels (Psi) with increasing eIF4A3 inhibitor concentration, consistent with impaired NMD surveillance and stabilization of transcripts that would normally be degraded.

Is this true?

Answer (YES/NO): YES